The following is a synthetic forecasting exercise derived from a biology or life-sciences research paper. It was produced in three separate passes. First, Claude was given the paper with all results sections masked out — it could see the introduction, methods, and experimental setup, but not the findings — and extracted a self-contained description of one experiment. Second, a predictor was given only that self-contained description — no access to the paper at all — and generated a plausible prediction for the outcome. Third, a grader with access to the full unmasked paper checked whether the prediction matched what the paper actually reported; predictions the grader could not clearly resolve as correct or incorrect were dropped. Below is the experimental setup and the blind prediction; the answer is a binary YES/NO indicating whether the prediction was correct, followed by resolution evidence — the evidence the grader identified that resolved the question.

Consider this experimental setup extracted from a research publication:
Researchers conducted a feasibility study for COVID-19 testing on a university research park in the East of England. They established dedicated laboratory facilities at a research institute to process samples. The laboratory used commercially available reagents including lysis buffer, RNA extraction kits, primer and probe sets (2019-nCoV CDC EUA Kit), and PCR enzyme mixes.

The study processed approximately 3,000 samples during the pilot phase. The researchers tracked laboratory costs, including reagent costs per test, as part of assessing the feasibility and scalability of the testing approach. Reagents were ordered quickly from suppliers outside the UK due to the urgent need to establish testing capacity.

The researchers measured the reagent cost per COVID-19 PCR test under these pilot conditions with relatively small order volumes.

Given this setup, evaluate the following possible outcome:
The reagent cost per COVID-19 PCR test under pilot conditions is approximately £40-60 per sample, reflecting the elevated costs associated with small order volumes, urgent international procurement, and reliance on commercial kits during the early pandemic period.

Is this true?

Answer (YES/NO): NO